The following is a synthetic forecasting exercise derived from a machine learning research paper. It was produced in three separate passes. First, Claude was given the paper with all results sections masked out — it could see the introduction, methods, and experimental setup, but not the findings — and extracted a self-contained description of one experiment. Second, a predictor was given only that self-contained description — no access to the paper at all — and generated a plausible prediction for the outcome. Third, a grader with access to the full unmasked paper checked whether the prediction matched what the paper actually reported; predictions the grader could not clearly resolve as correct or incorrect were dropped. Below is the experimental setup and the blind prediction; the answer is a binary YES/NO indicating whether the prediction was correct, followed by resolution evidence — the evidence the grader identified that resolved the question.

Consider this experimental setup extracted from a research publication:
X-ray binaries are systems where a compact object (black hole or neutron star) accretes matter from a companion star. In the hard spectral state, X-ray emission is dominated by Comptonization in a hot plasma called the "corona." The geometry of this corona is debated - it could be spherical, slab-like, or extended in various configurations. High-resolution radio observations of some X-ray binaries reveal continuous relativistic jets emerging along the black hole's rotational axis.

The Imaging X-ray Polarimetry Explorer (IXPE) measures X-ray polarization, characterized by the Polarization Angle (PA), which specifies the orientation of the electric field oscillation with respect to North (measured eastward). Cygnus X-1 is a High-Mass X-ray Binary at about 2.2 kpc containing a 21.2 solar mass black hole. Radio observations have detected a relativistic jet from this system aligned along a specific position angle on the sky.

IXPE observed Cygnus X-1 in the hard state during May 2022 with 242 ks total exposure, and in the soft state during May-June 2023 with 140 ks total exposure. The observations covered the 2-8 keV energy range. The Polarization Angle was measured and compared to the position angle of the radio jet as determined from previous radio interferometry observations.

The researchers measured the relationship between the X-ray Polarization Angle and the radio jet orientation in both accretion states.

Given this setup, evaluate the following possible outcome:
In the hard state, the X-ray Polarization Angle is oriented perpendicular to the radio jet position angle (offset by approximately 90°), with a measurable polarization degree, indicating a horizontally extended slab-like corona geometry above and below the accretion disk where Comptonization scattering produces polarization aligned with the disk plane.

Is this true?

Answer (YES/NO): NO